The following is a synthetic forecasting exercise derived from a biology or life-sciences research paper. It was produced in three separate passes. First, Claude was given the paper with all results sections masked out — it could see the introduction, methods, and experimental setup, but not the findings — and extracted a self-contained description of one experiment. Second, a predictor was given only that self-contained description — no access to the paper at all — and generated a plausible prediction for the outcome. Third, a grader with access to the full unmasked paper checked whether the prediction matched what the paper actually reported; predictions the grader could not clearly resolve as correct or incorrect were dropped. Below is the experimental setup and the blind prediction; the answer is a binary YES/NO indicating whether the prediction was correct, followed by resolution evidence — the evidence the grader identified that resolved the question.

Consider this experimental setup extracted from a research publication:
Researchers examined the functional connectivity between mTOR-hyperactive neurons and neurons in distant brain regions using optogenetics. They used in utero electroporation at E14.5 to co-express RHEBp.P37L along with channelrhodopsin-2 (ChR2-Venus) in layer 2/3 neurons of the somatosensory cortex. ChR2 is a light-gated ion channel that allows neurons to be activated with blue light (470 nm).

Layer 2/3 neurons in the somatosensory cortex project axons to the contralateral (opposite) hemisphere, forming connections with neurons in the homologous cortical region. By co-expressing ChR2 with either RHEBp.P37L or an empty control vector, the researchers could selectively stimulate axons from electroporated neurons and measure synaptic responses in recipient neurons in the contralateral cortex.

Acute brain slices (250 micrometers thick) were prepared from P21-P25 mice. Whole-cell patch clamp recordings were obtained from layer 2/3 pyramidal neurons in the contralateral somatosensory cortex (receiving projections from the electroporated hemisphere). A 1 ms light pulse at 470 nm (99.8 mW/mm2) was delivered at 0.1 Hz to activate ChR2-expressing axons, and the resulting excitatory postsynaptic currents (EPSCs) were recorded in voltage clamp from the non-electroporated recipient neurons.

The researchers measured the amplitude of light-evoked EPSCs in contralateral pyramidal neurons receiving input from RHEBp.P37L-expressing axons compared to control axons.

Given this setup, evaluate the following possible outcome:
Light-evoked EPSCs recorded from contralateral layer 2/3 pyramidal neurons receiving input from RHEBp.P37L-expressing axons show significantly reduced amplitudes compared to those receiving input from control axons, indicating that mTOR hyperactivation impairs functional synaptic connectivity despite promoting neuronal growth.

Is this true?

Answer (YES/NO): NO